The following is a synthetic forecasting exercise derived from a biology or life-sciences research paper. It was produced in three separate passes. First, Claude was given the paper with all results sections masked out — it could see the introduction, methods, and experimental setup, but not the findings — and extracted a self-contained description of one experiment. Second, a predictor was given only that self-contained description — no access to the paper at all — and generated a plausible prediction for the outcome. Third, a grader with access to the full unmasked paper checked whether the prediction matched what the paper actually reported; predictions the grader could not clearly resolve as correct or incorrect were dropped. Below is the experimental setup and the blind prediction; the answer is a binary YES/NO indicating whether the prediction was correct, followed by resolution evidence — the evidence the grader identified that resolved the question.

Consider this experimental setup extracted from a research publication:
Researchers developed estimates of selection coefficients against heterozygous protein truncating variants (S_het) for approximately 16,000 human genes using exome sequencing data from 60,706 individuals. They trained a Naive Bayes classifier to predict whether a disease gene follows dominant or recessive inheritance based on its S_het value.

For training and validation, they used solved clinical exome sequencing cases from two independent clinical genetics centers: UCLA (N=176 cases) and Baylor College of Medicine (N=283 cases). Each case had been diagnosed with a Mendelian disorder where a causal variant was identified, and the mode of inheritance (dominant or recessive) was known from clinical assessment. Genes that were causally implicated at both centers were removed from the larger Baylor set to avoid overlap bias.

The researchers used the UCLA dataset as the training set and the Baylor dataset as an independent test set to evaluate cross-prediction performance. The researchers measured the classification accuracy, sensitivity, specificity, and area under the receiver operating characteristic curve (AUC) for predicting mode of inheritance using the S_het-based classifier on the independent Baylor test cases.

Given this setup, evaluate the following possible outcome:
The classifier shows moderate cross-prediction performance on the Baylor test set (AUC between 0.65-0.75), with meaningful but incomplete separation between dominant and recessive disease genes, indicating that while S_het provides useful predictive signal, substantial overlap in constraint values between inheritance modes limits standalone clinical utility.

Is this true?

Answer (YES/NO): NO